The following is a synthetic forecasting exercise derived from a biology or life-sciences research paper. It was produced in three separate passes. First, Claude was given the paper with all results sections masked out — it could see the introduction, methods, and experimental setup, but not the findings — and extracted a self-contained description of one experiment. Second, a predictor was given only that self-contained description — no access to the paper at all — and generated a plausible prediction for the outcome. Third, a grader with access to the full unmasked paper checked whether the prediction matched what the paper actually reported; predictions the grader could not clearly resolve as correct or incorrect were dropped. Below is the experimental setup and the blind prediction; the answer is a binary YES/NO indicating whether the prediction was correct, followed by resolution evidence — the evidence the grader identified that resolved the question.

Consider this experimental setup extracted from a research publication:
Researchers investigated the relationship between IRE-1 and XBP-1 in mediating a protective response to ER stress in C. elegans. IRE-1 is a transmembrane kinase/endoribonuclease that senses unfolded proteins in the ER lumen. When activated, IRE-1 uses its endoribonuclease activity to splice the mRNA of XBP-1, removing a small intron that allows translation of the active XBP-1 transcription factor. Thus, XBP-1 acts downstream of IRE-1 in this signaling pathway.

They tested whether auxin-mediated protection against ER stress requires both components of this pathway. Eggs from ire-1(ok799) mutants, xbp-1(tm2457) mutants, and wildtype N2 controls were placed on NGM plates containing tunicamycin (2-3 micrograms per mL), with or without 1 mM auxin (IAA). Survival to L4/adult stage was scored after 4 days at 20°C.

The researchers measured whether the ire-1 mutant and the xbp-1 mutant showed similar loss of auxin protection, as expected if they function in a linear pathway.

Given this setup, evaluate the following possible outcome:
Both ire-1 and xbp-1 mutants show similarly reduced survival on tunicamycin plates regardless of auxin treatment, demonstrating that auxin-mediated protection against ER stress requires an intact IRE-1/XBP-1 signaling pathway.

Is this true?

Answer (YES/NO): YES